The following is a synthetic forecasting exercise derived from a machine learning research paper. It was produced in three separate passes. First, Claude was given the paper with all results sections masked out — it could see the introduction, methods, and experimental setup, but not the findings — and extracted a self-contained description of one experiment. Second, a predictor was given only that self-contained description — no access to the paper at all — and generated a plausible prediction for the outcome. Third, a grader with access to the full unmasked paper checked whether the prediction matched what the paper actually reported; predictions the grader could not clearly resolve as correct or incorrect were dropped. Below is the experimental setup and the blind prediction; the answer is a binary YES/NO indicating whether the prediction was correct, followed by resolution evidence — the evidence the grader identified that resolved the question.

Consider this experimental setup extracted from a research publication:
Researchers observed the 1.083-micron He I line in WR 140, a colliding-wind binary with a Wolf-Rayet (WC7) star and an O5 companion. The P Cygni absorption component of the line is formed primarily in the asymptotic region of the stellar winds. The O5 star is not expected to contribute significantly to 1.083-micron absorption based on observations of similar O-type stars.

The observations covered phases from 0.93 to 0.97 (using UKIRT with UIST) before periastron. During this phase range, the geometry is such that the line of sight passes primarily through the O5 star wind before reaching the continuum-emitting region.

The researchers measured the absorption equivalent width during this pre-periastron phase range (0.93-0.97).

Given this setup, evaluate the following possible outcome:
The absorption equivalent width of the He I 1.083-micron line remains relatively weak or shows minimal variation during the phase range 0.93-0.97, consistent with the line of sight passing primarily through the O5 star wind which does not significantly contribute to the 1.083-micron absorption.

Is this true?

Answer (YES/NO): YES